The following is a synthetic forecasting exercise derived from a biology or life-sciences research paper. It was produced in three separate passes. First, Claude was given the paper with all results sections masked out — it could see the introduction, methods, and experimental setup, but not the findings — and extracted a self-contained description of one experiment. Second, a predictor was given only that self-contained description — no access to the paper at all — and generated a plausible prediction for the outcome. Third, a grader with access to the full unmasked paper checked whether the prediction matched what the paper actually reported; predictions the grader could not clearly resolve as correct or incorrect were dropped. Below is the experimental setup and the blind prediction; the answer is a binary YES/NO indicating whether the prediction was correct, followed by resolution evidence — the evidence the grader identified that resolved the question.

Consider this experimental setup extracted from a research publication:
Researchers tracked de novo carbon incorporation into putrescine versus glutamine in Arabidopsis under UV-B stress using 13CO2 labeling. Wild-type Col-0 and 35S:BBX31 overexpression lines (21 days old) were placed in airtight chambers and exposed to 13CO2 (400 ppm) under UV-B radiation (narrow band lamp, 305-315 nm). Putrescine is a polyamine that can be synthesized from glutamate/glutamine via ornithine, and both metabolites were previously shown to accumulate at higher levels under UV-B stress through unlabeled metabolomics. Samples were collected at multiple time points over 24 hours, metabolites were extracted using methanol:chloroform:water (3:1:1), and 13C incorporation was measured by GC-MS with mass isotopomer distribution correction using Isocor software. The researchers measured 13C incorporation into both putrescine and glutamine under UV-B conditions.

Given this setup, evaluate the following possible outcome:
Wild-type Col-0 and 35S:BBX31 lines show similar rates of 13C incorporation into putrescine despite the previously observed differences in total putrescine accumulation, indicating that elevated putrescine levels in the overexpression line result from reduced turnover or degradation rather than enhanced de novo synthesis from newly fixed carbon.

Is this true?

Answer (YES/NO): NO